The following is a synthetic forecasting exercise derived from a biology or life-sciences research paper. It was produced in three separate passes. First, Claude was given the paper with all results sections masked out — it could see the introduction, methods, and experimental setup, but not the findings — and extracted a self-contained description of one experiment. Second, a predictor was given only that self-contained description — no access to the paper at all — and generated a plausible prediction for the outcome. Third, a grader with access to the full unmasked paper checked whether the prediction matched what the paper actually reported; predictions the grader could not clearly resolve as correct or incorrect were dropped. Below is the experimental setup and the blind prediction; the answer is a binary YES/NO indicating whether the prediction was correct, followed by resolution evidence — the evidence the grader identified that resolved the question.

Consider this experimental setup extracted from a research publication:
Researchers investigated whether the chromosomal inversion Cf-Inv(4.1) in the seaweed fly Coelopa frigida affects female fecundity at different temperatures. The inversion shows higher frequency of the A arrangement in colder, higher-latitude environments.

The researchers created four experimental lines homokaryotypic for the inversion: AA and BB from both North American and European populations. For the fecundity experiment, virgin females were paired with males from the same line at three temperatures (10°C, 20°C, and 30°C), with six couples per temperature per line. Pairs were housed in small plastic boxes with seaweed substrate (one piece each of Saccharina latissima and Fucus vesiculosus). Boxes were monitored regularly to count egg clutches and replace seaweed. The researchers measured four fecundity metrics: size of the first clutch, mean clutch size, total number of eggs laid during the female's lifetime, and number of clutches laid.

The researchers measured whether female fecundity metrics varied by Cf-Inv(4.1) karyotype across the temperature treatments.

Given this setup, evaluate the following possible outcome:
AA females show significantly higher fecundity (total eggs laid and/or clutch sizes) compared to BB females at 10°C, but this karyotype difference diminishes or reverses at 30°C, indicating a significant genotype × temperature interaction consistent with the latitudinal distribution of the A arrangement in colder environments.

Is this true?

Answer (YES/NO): NO